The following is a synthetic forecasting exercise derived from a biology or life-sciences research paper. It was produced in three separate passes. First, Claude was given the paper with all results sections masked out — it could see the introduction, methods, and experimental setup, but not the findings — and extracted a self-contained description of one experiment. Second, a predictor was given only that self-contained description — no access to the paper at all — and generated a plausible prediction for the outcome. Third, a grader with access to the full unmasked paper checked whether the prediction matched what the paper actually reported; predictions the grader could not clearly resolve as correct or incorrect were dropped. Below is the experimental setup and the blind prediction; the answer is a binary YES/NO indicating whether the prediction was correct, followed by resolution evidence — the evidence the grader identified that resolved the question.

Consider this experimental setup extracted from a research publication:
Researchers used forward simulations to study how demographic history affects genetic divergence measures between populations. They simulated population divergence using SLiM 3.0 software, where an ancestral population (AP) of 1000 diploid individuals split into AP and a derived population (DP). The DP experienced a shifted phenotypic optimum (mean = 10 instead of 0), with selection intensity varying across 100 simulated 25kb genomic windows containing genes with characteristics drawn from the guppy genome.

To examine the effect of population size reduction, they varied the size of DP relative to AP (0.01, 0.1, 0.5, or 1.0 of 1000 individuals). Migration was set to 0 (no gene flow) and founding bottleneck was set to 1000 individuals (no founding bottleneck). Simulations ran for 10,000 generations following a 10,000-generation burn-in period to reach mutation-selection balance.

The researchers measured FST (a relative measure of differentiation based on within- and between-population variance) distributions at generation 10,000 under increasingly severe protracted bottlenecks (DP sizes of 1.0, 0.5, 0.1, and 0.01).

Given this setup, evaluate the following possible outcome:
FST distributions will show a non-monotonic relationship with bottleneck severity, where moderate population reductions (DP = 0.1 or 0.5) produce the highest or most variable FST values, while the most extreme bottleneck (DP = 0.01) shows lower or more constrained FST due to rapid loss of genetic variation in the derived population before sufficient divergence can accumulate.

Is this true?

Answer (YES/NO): NO